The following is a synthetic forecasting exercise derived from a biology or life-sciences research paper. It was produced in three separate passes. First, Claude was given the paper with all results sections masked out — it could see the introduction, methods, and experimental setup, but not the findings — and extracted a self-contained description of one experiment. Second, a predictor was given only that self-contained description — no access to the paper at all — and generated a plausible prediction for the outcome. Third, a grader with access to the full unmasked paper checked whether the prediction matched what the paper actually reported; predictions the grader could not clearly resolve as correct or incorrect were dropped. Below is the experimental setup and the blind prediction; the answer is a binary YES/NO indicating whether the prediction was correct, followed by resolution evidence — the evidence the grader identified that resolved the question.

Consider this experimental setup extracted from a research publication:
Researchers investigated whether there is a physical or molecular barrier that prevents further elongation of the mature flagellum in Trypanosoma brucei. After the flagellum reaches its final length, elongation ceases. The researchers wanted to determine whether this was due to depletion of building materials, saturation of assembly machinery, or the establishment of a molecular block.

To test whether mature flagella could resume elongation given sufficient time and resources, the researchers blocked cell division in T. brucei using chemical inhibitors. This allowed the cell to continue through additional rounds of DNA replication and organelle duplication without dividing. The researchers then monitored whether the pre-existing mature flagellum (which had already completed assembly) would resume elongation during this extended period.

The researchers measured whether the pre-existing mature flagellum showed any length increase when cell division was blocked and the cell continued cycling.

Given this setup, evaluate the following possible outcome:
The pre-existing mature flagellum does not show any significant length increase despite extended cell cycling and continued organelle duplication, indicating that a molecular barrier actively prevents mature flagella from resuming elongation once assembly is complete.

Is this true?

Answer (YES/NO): YES